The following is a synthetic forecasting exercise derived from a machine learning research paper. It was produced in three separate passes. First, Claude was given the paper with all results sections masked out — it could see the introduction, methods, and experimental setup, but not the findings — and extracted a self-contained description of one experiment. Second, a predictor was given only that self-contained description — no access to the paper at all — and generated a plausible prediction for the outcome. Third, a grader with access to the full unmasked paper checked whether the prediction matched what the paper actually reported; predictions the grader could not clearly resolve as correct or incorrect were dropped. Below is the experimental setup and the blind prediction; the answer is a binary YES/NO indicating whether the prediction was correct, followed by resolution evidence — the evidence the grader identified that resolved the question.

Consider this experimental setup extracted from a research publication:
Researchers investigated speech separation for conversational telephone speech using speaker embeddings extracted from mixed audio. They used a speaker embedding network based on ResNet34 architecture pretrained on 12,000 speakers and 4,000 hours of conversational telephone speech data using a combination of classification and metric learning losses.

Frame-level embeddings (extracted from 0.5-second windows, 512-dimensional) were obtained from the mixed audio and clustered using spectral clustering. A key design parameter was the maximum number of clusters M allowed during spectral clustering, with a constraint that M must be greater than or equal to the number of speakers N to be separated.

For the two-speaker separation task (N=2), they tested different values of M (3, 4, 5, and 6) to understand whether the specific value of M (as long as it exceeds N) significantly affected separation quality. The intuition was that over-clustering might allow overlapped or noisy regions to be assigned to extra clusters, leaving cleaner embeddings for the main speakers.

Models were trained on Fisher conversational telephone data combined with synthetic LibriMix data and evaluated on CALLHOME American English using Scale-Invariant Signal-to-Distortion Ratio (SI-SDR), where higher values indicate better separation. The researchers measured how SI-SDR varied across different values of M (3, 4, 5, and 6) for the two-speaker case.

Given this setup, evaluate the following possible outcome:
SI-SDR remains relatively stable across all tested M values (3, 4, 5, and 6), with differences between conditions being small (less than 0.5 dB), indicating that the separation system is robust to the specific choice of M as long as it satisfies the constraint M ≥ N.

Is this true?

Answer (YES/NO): YES